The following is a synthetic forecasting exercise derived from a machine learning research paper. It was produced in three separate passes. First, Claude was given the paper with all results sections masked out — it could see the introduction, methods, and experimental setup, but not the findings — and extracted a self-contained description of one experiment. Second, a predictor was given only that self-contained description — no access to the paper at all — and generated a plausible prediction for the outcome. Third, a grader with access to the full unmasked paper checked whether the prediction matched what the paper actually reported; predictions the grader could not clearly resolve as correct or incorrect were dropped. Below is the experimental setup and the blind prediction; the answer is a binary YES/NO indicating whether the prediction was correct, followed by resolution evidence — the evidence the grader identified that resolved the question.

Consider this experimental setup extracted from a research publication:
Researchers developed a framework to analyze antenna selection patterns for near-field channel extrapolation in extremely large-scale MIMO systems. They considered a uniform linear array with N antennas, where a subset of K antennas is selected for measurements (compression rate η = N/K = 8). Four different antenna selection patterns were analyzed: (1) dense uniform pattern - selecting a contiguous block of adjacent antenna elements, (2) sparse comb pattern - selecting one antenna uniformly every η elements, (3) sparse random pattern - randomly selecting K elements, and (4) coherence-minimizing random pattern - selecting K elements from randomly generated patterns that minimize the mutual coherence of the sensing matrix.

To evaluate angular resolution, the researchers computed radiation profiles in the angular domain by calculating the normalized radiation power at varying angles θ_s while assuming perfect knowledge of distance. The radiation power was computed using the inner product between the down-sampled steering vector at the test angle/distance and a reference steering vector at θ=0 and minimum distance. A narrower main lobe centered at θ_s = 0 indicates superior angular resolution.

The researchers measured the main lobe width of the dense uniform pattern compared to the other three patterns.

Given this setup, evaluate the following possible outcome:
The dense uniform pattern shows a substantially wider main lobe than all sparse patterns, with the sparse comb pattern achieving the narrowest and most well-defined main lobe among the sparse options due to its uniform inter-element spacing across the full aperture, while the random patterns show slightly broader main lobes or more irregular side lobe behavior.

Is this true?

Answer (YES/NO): NO